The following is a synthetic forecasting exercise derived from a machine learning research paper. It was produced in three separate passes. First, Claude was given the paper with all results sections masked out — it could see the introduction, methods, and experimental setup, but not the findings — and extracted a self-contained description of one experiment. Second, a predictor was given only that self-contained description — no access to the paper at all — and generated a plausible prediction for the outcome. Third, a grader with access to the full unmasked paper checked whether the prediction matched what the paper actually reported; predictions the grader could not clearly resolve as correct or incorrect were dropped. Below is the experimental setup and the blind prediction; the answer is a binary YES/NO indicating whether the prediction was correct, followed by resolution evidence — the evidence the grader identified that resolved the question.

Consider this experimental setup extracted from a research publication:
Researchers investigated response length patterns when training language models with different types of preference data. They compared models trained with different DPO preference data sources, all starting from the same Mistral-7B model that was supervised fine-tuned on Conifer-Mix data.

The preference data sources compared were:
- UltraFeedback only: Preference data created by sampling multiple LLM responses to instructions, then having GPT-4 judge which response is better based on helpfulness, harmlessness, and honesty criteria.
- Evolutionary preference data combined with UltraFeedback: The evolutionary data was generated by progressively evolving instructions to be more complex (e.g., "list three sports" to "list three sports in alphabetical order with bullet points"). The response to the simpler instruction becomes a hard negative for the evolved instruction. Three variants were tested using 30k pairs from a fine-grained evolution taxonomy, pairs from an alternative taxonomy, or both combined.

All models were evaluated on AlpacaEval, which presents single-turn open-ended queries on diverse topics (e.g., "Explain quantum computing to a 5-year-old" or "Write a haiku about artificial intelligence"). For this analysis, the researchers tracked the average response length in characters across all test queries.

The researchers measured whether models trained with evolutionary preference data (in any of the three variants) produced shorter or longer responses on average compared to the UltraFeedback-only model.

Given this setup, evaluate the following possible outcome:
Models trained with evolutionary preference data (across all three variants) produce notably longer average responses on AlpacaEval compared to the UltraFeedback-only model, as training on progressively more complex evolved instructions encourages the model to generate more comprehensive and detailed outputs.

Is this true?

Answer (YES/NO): NO